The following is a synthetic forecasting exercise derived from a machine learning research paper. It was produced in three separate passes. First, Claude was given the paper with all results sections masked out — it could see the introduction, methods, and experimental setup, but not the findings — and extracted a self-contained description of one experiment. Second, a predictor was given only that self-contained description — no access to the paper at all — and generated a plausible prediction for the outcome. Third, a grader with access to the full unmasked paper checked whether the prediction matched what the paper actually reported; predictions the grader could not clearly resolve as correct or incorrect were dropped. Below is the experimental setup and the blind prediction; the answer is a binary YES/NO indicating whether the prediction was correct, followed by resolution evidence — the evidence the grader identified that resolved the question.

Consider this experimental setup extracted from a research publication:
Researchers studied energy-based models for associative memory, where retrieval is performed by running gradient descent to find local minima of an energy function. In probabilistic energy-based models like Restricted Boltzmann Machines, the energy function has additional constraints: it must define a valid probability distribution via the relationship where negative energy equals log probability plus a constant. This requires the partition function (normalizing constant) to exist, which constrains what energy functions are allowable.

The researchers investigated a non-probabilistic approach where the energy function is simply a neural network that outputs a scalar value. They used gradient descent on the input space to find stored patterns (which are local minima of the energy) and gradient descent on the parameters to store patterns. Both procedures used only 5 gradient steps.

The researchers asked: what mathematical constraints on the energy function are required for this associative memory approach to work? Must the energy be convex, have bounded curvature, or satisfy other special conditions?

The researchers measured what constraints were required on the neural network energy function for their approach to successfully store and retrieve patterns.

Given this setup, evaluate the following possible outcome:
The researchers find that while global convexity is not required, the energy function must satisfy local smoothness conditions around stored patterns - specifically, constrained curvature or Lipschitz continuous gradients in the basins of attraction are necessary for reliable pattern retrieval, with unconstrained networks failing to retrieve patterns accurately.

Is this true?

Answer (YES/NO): NO